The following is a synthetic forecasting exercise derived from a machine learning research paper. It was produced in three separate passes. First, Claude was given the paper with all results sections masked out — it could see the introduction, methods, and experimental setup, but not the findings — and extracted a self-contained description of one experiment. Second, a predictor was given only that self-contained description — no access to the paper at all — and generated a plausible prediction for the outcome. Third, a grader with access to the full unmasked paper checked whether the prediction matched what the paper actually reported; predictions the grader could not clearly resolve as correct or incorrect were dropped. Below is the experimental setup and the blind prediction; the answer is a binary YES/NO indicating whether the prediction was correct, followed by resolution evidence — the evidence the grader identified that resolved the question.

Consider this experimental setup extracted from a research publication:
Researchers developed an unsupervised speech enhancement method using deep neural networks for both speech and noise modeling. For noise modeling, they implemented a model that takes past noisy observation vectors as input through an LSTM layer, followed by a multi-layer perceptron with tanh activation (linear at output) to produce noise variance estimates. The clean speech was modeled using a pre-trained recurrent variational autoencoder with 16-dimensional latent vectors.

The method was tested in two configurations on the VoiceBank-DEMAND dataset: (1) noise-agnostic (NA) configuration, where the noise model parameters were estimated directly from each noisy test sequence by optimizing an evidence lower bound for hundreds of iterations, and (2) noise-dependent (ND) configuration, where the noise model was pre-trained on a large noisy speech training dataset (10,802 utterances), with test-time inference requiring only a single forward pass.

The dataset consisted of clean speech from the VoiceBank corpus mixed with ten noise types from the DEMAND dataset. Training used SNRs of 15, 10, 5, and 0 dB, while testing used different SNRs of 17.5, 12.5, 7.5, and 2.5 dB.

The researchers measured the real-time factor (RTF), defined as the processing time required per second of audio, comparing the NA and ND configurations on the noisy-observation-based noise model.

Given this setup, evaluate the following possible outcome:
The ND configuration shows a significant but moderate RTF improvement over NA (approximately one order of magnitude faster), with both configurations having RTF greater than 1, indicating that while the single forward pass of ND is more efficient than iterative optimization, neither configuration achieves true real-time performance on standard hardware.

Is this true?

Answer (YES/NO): NO